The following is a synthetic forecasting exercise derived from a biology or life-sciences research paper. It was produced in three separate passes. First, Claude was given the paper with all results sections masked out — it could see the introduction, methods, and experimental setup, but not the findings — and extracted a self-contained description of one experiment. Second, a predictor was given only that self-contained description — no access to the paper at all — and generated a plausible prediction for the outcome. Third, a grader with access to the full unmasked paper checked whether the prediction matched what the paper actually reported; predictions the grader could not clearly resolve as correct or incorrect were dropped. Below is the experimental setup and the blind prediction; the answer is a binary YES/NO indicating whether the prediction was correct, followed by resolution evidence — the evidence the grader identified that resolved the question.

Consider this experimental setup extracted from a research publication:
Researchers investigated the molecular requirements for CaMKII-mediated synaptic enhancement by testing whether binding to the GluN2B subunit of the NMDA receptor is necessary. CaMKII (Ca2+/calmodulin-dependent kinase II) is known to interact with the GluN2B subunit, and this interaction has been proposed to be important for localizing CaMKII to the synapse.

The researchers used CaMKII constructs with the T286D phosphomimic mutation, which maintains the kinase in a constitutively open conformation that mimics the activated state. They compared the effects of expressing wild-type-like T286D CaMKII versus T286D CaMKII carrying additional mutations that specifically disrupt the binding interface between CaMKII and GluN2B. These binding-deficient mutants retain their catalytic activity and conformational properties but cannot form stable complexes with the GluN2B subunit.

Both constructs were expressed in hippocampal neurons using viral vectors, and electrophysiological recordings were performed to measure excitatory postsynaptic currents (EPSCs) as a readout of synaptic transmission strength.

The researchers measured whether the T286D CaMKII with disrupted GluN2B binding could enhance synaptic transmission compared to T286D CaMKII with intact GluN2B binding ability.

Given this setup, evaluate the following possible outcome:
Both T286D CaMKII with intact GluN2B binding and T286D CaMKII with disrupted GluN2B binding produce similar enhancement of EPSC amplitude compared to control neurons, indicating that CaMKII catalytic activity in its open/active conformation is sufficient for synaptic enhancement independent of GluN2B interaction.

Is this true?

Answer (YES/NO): NO